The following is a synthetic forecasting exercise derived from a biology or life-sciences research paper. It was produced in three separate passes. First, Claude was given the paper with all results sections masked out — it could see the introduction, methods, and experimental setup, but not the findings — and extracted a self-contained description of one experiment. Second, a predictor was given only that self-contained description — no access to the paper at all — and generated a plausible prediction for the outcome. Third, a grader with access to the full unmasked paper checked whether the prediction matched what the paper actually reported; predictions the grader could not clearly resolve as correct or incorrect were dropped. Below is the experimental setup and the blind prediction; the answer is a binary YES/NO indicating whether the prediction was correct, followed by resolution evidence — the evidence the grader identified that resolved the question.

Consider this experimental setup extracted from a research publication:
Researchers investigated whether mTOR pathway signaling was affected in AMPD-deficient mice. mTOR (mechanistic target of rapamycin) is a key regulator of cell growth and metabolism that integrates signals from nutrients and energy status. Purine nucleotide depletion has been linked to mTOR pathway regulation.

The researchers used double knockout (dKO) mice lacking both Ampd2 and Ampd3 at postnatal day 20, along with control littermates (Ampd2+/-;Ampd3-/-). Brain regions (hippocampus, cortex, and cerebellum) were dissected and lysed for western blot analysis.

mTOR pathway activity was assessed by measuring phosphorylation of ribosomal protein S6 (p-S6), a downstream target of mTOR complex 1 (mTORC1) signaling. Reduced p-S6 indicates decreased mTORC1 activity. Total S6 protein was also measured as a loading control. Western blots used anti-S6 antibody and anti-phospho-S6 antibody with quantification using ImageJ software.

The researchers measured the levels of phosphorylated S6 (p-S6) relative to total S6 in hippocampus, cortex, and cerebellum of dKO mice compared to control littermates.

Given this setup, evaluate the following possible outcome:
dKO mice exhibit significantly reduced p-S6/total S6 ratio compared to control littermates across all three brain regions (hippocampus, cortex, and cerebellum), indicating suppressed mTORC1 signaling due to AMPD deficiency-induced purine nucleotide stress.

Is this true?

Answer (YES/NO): YES